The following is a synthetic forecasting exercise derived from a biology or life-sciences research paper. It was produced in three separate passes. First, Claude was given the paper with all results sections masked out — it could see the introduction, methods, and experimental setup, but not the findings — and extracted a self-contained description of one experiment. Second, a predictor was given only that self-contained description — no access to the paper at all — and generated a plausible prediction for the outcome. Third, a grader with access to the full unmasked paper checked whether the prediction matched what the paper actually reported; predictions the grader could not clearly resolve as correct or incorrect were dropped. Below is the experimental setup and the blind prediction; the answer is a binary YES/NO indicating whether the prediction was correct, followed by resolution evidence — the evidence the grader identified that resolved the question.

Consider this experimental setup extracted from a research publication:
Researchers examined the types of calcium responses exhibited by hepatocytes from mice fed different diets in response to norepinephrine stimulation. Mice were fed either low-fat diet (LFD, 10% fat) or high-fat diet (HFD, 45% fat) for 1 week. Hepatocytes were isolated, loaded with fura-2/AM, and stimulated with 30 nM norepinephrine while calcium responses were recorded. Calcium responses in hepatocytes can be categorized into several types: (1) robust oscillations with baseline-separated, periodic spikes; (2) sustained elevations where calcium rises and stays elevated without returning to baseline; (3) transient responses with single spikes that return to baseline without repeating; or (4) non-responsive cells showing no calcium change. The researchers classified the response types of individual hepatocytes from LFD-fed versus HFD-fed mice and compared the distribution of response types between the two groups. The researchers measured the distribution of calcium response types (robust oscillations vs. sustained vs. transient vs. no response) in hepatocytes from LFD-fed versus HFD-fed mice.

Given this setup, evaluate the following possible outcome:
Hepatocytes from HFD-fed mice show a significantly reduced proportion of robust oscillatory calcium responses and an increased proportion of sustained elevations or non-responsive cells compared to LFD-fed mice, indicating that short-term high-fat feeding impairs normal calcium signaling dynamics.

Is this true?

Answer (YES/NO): NO